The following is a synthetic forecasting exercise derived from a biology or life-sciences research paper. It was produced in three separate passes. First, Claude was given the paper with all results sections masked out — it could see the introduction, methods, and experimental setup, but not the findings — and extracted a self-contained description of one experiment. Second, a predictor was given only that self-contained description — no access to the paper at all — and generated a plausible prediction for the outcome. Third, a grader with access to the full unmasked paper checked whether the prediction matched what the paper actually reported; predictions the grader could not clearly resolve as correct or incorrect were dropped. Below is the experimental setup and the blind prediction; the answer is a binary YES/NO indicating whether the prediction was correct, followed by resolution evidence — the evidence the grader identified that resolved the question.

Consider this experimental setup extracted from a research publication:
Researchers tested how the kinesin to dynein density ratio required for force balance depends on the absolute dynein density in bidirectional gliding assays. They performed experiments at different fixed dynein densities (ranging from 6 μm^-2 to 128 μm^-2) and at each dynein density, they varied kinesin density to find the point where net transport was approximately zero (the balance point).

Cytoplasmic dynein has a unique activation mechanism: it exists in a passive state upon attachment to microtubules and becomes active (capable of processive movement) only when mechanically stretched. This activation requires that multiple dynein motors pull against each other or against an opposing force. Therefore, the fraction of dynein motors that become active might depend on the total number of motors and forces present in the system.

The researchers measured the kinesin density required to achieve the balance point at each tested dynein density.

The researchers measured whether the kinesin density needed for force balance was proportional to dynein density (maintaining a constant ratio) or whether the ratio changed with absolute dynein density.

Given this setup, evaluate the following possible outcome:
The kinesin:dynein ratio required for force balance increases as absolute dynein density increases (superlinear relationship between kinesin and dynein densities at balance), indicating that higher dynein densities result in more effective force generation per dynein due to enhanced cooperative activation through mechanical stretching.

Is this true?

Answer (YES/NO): YES